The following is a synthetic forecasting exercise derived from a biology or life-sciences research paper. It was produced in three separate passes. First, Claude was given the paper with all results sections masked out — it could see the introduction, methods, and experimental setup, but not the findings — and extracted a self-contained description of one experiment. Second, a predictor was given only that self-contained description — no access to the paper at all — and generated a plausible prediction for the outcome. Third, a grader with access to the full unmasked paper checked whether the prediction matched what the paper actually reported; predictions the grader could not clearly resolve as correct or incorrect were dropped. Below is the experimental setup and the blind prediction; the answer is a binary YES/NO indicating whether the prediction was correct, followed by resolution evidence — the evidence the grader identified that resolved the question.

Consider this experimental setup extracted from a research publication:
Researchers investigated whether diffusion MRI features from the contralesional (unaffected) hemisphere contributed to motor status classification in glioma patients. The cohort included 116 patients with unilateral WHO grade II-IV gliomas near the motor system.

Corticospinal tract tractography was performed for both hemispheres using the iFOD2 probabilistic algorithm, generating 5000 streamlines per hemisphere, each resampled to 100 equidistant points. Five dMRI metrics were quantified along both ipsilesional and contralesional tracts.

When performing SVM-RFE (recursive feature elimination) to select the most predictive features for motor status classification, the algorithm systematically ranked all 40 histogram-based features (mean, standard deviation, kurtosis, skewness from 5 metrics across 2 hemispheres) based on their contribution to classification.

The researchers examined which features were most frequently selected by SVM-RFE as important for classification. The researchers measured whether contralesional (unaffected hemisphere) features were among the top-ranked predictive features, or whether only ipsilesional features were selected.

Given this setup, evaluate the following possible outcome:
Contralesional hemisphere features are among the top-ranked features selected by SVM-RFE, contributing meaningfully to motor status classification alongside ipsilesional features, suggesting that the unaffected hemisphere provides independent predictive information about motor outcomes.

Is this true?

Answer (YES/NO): NO